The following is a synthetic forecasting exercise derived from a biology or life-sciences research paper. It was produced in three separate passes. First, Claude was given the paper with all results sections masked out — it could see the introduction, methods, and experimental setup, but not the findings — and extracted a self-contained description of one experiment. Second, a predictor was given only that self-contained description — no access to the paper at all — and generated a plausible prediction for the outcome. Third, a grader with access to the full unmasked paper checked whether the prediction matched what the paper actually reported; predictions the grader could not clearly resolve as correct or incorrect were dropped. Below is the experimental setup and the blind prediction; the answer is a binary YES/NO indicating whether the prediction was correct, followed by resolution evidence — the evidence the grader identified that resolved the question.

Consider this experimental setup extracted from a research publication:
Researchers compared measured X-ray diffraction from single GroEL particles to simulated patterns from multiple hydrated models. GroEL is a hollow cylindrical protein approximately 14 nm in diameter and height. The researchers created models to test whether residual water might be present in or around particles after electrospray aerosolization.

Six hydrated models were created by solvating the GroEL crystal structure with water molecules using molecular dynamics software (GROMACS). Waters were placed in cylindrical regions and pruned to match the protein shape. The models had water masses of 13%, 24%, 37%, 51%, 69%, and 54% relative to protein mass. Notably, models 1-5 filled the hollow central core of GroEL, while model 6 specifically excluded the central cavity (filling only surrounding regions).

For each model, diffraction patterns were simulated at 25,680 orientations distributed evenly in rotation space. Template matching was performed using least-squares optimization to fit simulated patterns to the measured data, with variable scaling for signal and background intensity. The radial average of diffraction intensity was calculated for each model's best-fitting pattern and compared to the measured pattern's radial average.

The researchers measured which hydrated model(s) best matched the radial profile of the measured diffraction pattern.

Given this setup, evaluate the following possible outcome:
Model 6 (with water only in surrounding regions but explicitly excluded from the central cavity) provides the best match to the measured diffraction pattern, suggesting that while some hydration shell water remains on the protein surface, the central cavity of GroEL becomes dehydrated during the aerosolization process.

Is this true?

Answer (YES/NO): NO